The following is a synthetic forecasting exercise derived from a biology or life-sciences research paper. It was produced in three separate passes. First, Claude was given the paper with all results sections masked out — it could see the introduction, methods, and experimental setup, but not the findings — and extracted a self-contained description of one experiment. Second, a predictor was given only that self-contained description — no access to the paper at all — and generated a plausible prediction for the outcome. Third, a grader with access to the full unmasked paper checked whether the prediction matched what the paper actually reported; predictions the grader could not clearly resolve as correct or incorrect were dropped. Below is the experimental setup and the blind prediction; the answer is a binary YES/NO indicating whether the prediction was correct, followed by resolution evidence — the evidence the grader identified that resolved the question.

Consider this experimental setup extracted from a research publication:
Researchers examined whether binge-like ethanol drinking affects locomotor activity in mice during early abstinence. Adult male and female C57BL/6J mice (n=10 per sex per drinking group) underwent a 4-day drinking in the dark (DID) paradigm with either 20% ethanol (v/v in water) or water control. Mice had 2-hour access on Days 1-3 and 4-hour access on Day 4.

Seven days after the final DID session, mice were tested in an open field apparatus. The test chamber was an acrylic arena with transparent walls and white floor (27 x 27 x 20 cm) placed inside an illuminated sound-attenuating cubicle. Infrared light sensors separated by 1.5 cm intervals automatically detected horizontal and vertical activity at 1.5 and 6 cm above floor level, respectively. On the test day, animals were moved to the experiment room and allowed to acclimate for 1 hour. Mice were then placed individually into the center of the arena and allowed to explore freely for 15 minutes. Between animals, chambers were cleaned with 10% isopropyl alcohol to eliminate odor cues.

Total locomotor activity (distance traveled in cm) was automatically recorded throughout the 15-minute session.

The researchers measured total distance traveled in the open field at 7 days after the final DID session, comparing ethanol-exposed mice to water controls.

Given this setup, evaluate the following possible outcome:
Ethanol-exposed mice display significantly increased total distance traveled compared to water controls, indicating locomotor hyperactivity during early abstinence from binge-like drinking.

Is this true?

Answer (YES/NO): NO